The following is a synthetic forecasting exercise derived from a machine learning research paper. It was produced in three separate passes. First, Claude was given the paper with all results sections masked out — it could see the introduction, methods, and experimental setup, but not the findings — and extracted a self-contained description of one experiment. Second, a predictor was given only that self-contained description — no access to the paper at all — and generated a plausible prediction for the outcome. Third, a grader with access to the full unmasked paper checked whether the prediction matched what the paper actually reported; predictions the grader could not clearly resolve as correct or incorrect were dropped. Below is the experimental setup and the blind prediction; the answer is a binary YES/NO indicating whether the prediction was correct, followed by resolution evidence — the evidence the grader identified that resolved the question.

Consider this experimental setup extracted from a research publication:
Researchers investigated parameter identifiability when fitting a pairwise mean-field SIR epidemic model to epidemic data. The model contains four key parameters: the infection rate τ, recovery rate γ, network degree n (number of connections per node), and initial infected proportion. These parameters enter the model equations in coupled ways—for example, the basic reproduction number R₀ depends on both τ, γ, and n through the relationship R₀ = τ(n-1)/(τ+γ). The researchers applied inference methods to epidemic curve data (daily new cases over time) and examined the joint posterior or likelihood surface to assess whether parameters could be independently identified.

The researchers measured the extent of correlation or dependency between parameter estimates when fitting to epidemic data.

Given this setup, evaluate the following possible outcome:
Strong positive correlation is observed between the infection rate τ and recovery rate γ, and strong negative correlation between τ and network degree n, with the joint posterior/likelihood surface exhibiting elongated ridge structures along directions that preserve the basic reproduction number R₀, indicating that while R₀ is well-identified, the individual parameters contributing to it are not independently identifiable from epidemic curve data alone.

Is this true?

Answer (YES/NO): NO